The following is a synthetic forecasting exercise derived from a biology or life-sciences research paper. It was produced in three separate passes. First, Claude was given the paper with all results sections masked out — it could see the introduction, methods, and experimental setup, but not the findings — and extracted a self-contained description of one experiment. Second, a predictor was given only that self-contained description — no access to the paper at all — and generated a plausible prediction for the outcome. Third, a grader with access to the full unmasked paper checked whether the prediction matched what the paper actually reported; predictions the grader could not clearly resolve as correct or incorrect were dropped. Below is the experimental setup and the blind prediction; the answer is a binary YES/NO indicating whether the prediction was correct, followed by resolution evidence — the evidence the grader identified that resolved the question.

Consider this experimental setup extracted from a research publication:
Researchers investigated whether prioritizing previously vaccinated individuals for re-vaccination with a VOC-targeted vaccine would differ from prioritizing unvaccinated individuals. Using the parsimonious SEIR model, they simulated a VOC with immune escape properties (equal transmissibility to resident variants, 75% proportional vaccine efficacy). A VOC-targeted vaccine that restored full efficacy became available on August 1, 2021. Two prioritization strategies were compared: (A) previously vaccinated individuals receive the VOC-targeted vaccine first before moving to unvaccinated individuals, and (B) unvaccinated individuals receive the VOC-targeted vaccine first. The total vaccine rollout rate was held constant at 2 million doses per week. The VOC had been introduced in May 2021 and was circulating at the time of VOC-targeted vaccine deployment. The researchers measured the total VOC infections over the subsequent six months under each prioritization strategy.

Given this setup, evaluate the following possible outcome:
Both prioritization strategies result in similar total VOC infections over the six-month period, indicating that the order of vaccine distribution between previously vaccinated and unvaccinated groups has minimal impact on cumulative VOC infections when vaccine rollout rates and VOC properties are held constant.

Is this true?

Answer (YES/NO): YES